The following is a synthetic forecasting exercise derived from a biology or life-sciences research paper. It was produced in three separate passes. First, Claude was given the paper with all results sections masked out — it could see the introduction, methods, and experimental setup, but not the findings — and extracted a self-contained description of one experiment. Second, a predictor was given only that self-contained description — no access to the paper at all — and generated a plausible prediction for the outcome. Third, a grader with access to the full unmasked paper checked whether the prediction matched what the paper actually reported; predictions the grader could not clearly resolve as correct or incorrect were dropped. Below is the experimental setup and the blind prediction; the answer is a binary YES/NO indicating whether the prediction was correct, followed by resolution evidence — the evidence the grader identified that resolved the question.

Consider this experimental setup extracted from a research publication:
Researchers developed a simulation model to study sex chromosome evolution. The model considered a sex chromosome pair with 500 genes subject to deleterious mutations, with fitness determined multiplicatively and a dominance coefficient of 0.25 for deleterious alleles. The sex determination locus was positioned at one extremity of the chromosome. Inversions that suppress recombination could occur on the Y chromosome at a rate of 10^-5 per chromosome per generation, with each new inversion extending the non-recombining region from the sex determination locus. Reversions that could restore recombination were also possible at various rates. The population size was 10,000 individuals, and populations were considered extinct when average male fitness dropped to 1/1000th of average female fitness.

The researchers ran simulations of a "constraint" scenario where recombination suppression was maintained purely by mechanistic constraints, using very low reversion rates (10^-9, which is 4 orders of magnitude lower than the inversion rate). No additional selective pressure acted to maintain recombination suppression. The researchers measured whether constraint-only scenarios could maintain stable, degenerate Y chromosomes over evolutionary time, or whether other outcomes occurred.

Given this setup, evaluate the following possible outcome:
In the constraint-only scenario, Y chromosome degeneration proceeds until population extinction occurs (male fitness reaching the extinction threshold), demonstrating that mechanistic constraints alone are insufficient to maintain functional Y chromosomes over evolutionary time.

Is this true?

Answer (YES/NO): NO